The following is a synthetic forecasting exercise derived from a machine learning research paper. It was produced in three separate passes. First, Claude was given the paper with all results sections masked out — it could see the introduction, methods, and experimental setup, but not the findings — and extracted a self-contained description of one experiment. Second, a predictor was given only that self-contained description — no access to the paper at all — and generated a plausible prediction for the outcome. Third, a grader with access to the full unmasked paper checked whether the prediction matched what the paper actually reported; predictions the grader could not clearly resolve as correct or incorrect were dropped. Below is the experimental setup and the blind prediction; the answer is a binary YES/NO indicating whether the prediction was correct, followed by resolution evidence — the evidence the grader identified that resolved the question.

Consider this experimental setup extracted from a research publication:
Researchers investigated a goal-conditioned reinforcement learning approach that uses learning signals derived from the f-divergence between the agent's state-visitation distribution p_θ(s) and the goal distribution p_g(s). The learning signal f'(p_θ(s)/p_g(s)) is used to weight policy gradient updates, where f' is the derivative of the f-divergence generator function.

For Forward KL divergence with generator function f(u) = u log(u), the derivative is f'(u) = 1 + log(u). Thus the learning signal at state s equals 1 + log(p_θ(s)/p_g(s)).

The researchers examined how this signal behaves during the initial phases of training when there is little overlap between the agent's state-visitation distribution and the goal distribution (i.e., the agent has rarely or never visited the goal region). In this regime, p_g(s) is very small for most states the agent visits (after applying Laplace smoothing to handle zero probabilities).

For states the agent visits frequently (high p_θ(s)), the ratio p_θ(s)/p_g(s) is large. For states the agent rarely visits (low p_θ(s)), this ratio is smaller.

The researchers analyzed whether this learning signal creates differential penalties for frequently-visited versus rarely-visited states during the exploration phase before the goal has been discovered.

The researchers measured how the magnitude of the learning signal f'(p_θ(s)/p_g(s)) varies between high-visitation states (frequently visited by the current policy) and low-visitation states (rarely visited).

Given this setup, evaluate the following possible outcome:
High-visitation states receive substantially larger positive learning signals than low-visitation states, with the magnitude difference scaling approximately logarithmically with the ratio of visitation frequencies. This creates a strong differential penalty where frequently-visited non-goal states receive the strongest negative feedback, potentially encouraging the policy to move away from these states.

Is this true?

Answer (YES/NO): NO